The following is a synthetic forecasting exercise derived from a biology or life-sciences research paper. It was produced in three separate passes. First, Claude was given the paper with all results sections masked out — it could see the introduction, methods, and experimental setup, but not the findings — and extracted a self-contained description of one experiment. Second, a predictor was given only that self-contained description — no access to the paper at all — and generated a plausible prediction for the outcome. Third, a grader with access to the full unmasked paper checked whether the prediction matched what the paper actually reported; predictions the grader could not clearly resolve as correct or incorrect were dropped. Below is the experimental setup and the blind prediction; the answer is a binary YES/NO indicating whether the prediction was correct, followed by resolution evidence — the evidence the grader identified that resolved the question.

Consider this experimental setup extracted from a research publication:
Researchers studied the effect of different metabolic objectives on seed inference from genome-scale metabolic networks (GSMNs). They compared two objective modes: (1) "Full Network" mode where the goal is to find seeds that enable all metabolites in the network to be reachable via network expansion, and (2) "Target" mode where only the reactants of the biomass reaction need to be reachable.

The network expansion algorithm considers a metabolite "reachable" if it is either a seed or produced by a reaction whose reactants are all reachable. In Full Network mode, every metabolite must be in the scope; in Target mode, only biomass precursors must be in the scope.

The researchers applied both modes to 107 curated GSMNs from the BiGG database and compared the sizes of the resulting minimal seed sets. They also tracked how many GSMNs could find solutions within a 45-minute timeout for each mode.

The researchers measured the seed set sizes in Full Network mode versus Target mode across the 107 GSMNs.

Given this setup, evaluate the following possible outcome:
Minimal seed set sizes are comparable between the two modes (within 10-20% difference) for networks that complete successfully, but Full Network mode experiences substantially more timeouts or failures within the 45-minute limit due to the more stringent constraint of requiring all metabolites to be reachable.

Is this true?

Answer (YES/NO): NO